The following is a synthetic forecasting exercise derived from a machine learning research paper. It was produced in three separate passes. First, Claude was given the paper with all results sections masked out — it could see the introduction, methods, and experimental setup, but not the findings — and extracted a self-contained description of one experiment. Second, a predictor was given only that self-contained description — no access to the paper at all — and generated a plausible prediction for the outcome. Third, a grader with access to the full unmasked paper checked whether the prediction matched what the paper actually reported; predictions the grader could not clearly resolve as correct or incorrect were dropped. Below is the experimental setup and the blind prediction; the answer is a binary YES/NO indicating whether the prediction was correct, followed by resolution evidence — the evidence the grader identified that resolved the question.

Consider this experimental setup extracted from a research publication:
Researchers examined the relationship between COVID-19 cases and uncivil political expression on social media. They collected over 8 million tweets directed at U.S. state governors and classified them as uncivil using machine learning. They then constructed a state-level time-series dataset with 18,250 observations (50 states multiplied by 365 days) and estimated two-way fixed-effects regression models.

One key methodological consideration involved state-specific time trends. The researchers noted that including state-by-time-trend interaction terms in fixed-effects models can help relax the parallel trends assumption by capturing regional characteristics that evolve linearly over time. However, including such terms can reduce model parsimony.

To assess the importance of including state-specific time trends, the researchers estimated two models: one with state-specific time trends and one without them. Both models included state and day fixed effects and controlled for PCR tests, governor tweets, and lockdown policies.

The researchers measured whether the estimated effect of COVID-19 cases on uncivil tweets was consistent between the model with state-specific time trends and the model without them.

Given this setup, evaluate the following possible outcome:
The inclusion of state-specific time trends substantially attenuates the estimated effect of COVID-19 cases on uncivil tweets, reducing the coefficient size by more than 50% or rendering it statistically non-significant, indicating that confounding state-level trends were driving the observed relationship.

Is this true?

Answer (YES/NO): NO